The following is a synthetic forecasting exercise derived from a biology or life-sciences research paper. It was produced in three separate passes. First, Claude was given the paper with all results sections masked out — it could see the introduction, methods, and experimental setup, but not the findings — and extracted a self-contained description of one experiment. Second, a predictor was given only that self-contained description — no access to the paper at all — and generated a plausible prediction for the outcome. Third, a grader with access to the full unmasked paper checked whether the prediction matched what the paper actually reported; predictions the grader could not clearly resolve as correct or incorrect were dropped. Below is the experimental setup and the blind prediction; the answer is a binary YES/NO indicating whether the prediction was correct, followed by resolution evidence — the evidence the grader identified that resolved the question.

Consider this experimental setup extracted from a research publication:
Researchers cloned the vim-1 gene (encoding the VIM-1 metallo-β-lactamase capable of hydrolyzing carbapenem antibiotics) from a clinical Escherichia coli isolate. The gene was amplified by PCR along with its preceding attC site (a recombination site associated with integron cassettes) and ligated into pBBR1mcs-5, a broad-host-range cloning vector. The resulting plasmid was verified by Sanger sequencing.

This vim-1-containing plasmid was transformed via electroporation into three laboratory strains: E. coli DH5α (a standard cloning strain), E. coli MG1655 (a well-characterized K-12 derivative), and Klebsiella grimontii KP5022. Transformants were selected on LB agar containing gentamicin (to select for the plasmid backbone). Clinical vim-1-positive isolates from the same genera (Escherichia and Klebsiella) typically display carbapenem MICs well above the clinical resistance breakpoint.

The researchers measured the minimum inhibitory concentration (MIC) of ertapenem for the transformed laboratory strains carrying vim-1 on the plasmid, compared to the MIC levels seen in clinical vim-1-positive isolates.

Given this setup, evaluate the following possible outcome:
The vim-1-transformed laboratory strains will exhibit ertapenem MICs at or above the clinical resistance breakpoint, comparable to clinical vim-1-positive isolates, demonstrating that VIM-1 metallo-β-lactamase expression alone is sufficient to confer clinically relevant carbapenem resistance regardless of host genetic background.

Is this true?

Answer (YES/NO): NO